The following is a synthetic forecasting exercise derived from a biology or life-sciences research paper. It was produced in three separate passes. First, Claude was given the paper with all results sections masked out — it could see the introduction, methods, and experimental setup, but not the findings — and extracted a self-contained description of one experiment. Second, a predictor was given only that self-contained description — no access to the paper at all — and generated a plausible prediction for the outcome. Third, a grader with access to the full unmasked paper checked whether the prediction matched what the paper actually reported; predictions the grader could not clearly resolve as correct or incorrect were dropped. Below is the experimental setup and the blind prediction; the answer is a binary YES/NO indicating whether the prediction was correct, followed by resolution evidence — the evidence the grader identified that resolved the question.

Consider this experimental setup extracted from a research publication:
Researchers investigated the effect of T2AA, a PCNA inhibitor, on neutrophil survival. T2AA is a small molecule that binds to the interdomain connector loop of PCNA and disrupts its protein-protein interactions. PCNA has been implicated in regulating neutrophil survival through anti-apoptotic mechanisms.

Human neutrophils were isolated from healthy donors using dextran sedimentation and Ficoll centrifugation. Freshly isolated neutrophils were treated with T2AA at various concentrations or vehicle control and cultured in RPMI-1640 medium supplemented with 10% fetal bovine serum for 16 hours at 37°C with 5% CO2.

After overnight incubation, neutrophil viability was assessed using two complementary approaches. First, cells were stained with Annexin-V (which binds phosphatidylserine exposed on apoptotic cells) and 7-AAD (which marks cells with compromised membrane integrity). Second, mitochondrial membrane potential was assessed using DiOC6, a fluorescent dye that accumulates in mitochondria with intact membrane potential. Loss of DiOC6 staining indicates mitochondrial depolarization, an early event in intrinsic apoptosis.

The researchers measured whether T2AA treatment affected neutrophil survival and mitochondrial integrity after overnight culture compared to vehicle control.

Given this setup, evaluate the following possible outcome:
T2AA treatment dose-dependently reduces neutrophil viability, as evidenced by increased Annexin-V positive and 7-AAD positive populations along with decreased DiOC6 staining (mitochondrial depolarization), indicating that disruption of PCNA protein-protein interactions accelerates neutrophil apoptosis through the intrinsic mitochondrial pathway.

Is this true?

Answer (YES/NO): NO